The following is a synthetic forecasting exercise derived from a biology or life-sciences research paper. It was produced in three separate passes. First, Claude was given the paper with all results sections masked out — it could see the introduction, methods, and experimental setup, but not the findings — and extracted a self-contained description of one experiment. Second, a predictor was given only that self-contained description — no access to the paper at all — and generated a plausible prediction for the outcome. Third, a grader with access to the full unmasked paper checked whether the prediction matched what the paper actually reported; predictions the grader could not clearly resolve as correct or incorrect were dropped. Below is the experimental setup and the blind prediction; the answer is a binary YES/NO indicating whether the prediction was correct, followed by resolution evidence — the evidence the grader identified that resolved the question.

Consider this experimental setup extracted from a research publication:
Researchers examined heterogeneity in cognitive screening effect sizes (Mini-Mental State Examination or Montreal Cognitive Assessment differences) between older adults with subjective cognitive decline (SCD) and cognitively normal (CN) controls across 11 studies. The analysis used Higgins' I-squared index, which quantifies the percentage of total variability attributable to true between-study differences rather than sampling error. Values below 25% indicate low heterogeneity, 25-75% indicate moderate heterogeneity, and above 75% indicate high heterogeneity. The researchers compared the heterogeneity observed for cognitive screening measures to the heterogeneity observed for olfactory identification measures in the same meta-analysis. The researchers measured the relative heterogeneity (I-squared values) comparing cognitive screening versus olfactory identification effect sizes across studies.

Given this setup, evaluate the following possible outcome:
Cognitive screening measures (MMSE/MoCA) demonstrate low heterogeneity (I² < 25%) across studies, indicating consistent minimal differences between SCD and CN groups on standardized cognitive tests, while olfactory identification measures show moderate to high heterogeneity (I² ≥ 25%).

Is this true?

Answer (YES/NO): NO